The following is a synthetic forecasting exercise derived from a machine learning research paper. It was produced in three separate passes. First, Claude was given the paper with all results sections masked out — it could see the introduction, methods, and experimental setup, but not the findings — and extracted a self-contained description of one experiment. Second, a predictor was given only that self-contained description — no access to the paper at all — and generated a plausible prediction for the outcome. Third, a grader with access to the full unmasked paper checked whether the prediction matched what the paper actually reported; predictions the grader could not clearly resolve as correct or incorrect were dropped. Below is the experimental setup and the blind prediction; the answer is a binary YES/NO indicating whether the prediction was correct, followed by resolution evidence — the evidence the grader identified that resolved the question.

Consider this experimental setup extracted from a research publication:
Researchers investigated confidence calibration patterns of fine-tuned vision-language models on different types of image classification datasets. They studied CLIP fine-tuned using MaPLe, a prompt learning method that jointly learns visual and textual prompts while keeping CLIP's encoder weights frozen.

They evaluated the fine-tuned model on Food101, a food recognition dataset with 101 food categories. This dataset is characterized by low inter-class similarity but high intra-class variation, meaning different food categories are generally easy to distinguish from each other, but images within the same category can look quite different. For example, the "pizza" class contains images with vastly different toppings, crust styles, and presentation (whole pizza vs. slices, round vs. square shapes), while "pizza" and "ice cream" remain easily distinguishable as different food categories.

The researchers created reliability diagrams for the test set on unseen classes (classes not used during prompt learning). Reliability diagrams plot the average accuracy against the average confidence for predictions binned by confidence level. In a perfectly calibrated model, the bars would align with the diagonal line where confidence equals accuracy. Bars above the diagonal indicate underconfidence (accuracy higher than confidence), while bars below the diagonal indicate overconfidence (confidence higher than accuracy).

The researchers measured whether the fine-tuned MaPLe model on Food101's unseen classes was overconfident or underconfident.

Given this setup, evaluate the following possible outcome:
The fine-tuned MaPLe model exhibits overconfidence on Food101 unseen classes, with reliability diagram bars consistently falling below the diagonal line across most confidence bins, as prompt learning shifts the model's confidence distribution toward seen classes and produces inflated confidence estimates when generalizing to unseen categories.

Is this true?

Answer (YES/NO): NO